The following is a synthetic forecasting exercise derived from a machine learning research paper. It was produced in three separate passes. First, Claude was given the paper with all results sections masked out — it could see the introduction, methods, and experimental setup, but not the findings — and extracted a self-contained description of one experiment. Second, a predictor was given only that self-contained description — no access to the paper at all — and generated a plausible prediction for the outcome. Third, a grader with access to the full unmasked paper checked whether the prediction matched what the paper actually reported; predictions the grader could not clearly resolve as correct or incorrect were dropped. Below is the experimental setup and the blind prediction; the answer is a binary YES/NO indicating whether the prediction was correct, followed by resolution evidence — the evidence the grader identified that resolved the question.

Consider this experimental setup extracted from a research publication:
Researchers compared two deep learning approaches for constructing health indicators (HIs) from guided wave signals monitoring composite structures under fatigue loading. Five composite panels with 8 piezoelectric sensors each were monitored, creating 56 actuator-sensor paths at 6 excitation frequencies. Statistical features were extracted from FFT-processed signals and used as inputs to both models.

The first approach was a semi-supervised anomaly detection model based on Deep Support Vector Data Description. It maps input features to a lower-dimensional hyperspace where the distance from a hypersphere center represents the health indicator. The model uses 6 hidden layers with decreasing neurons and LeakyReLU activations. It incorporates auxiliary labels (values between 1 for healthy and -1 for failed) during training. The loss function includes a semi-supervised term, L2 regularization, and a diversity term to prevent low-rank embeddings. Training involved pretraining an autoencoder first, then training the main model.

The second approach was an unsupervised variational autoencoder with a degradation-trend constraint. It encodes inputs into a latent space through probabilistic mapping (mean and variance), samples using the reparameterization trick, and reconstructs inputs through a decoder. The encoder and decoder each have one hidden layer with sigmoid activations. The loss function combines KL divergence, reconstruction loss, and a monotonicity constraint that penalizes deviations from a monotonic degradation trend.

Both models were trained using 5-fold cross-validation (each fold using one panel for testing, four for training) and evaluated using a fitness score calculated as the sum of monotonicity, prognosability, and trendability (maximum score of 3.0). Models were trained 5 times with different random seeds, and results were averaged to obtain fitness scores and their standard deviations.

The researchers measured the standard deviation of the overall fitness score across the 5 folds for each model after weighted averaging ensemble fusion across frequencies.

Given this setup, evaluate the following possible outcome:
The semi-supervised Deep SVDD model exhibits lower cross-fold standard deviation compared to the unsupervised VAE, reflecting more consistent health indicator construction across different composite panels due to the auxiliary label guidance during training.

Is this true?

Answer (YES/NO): NO